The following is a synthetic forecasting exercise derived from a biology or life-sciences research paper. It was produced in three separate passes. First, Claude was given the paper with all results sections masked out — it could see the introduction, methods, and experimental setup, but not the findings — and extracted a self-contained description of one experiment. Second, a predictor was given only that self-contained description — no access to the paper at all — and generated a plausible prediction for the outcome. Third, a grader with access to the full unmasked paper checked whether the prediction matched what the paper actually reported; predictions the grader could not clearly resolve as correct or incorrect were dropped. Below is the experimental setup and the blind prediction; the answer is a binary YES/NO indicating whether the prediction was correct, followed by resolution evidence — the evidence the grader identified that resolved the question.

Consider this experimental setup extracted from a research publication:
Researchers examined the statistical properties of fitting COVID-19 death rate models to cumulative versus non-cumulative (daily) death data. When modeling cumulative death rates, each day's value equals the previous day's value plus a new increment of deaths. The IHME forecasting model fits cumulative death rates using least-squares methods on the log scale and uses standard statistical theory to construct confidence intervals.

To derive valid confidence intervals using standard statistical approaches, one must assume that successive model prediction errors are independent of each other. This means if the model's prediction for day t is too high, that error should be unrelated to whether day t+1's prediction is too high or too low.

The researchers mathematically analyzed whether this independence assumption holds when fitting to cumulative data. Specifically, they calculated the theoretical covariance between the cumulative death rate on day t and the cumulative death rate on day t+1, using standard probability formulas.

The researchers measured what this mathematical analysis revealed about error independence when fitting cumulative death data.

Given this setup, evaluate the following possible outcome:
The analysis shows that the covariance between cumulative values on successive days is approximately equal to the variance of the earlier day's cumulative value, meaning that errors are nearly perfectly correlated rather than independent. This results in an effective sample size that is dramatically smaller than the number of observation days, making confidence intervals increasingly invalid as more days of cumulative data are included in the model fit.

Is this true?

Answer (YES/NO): NO